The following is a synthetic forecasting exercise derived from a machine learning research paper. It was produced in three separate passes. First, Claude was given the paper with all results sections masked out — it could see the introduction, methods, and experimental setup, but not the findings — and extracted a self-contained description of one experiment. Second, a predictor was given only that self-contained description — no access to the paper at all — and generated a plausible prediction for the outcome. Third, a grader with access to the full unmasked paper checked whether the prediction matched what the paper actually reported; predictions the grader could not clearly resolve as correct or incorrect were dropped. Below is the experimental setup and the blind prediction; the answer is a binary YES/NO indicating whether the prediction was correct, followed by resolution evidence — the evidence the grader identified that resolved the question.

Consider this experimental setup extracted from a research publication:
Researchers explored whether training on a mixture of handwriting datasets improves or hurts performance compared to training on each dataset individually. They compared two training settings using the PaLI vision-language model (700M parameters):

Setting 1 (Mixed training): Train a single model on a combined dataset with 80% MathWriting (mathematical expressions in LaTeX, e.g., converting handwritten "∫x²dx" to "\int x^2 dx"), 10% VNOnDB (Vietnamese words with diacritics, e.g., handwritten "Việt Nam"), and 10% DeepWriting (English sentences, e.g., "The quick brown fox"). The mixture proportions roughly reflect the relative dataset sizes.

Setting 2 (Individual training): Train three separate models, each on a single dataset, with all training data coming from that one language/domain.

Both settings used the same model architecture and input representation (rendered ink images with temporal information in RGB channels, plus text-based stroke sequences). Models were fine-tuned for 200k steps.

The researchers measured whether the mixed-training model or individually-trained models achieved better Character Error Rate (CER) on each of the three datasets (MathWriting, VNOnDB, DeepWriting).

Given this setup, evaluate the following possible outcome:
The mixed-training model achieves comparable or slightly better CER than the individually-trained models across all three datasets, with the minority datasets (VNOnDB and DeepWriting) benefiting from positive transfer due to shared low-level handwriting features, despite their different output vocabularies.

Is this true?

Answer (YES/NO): NO